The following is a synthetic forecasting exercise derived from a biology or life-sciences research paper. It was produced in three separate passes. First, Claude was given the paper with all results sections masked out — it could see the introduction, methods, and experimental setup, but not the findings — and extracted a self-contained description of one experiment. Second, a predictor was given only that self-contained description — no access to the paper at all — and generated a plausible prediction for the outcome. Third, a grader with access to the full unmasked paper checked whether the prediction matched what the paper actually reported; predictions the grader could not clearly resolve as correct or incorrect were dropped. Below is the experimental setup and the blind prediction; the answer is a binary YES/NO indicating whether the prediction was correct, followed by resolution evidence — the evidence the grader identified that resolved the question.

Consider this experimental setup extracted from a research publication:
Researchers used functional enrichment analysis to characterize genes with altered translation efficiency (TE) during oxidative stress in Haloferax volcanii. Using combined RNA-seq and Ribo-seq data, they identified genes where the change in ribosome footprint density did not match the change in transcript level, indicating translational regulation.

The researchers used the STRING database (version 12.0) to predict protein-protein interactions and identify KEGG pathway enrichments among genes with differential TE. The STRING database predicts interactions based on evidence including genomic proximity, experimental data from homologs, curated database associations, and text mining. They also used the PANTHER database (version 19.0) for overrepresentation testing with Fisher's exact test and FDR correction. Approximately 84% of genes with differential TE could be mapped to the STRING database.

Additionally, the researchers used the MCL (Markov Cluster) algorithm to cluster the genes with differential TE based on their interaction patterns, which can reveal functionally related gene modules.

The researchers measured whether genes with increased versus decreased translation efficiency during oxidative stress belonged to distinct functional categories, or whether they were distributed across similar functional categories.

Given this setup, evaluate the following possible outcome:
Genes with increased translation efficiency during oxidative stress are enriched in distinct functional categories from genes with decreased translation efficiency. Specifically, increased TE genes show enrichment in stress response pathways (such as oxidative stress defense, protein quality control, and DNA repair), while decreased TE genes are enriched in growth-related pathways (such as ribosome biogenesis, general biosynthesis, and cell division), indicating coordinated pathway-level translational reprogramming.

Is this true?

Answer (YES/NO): NO